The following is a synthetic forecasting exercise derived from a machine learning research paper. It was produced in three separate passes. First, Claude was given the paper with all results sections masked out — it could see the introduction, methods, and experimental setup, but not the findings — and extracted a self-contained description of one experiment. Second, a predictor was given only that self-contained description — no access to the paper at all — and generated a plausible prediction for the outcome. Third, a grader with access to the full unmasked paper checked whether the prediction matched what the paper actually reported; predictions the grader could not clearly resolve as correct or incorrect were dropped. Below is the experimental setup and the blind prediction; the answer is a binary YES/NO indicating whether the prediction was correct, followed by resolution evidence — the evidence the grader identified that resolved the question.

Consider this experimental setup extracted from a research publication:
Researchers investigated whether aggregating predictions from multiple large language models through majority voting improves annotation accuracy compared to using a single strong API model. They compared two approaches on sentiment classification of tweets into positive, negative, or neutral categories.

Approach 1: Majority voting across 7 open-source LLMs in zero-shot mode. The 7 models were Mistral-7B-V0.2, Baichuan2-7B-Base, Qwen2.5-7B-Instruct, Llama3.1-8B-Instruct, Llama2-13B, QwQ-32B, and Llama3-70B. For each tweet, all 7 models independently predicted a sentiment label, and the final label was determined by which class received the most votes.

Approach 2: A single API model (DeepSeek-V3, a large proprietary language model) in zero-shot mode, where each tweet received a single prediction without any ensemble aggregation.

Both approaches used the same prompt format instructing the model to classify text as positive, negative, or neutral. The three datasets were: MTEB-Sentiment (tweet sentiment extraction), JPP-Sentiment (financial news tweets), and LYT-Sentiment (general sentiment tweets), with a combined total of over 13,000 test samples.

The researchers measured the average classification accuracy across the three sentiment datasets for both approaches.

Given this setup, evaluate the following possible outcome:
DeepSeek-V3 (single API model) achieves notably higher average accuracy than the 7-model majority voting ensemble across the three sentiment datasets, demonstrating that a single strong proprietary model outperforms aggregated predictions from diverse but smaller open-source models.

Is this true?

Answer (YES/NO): YES